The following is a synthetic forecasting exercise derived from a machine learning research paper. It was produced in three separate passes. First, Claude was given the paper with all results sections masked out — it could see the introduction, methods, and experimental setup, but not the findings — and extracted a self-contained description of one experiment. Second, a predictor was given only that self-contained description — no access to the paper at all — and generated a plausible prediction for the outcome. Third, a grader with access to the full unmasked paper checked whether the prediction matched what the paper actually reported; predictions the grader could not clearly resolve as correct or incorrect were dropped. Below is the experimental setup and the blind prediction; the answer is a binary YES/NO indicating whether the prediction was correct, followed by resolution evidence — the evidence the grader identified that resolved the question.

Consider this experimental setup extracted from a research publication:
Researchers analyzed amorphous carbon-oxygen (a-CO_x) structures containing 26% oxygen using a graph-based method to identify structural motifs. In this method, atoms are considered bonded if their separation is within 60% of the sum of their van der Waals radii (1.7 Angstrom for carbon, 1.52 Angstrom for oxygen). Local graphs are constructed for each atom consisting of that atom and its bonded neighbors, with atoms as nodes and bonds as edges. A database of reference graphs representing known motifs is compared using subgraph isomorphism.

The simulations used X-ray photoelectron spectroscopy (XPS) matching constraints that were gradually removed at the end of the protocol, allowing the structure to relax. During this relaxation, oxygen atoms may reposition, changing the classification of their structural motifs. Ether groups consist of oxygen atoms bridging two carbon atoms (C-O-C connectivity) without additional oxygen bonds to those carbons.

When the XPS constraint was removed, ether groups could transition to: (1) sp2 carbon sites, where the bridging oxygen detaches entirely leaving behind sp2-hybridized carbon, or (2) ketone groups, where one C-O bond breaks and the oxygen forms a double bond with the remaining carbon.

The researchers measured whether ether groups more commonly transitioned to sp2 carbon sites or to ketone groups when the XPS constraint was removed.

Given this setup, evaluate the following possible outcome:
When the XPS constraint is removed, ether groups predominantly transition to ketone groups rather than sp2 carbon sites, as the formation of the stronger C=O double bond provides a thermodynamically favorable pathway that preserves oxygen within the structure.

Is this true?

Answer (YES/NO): NO